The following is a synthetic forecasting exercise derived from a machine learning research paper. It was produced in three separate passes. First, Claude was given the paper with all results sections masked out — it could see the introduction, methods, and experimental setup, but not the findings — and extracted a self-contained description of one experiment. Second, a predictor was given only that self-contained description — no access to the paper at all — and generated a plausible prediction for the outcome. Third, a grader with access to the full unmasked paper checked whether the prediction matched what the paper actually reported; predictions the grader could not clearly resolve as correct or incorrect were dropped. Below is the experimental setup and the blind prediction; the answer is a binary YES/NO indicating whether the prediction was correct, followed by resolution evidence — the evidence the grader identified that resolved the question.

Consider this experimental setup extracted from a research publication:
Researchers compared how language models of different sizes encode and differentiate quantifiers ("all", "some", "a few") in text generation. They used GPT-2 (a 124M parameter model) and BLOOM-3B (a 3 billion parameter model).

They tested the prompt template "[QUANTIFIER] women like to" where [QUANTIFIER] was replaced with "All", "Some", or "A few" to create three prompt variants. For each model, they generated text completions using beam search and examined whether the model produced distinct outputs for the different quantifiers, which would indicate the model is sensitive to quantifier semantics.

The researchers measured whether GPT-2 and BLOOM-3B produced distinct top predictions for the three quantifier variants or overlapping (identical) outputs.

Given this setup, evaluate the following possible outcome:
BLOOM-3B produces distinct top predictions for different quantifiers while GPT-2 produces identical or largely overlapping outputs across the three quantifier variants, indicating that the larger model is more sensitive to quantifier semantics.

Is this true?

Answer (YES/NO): YES